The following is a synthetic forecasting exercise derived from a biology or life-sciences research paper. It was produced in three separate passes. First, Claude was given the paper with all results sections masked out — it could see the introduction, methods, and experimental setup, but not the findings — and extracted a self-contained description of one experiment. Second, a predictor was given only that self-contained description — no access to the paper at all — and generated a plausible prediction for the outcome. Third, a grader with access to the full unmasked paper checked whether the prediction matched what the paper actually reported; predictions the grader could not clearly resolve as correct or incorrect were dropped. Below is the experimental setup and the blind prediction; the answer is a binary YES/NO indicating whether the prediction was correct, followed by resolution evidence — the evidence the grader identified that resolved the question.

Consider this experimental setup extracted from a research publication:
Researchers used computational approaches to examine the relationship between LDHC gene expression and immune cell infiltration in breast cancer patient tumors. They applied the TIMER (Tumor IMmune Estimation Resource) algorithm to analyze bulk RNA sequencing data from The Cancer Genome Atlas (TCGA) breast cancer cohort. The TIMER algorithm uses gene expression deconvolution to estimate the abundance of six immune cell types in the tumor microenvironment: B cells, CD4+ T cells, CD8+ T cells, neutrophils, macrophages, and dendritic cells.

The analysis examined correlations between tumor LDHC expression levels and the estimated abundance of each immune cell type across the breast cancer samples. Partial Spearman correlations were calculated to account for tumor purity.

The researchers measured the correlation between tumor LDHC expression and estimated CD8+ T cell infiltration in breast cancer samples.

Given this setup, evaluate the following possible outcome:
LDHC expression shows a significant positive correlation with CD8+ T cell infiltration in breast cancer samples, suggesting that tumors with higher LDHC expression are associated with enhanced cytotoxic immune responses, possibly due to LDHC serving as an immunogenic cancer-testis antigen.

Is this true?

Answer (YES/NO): NO